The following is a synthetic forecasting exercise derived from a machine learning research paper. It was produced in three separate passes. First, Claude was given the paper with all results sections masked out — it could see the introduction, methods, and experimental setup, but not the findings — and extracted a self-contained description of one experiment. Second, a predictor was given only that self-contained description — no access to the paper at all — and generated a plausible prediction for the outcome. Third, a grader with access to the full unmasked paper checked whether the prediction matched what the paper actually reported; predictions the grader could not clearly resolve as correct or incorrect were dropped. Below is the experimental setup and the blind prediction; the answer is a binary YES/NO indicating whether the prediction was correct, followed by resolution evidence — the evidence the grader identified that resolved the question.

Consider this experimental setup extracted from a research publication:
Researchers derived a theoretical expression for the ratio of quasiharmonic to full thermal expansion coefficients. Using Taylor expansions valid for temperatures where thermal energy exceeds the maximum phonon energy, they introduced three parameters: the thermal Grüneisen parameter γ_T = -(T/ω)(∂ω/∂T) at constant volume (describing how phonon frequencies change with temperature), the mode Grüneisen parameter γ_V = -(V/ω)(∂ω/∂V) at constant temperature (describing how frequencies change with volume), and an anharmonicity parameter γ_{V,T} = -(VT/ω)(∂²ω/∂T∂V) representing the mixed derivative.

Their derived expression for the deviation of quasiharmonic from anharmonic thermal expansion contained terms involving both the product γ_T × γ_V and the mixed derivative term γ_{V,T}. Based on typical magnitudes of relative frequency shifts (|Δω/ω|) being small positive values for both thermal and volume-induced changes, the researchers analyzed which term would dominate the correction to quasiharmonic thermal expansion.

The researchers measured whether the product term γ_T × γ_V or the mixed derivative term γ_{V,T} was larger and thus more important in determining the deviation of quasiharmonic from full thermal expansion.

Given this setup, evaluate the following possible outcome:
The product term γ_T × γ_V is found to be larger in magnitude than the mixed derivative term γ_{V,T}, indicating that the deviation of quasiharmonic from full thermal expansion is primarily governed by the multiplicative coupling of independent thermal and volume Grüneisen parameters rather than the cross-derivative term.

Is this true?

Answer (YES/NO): NO